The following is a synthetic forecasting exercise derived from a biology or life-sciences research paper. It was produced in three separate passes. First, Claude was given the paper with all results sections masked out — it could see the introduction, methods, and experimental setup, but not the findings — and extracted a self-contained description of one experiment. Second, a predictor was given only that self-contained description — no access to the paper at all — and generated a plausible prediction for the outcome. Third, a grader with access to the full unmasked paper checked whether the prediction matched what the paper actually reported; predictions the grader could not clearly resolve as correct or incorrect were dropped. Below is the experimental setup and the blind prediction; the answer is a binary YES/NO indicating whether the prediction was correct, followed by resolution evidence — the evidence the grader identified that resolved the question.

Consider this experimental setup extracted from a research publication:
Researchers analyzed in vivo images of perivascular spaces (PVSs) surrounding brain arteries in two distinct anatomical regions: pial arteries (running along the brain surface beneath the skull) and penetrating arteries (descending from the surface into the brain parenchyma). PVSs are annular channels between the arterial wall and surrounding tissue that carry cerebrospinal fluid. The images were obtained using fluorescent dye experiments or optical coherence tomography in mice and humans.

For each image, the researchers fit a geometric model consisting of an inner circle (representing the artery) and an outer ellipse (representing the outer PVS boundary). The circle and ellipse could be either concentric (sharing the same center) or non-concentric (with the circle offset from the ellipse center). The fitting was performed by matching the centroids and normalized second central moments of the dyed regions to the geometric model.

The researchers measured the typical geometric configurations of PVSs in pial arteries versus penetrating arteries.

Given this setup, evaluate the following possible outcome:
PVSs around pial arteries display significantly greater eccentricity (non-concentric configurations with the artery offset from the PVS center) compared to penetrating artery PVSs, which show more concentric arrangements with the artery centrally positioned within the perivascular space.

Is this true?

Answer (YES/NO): NO